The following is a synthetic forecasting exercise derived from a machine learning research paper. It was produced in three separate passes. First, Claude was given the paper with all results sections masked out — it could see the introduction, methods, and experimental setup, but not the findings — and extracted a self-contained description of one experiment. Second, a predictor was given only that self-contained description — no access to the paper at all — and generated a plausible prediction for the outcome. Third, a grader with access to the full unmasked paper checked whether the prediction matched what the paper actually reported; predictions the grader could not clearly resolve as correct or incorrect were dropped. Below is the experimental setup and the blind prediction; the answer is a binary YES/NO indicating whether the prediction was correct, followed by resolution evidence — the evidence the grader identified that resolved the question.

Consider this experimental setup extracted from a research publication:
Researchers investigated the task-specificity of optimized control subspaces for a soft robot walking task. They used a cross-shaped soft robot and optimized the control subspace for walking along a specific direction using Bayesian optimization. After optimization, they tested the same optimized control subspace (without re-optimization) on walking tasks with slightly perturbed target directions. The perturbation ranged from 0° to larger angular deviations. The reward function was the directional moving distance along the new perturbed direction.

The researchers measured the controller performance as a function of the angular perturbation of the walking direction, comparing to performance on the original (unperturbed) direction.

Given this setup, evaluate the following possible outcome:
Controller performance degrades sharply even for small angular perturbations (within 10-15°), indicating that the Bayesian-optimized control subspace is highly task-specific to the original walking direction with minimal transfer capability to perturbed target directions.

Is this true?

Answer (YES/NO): NO